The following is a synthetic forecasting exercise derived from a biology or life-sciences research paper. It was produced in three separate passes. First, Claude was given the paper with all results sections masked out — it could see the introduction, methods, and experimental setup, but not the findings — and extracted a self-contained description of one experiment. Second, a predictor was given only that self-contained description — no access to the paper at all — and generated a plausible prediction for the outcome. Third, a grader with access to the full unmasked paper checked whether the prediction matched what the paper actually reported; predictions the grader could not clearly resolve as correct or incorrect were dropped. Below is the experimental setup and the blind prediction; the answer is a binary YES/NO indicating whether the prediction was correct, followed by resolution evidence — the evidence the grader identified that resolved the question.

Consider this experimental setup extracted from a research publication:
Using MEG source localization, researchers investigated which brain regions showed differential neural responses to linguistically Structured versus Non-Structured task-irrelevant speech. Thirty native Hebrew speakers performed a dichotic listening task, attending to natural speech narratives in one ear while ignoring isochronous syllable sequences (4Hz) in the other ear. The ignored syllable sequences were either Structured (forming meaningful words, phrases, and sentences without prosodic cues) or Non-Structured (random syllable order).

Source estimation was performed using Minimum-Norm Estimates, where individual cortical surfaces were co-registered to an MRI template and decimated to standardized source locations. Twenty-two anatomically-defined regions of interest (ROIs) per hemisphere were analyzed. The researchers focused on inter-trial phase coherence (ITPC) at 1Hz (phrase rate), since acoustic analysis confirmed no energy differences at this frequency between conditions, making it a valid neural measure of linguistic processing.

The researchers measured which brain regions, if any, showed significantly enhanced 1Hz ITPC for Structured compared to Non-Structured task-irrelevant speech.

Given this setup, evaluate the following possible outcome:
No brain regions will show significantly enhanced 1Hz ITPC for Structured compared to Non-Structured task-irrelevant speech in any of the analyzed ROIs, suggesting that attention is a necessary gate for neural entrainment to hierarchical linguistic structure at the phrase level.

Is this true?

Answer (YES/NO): NO